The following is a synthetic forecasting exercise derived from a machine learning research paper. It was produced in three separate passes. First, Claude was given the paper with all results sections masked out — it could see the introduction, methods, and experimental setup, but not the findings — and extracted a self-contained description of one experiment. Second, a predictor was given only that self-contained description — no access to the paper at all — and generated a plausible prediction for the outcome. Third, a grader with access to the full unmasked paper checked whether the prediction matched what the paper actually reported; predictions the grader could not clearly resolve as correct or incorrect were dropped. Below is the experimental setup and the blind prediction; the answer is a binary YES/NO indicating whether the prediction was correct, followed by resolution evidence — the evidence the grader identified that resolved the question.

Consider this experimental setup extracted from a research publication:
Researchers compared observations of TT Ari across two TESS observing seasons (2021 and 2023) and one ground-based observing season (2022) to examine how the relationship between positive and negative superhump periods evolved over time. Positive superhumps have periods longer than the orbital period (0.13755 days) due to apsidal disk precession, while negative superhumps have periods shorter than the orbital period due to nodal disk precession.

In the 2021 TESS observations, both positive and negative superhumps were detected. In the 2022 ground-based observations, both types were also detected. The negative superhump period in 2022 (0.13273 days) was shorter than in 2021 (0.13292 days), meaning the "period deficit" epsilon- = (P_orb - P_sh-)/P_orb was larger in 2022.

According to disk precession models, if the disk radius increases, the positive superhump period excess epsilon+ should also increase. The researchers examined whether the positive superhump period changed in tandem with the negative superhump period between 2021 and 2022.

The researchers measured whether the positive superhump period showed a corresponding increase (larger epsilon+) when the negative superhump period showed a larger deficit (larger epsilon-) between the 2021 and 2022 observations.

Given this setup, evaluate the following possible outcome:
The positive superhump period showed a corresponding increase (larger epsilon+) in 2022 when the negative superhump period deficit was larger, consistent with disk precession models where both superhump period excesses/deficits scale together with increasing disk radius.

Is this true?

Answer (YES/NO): YES